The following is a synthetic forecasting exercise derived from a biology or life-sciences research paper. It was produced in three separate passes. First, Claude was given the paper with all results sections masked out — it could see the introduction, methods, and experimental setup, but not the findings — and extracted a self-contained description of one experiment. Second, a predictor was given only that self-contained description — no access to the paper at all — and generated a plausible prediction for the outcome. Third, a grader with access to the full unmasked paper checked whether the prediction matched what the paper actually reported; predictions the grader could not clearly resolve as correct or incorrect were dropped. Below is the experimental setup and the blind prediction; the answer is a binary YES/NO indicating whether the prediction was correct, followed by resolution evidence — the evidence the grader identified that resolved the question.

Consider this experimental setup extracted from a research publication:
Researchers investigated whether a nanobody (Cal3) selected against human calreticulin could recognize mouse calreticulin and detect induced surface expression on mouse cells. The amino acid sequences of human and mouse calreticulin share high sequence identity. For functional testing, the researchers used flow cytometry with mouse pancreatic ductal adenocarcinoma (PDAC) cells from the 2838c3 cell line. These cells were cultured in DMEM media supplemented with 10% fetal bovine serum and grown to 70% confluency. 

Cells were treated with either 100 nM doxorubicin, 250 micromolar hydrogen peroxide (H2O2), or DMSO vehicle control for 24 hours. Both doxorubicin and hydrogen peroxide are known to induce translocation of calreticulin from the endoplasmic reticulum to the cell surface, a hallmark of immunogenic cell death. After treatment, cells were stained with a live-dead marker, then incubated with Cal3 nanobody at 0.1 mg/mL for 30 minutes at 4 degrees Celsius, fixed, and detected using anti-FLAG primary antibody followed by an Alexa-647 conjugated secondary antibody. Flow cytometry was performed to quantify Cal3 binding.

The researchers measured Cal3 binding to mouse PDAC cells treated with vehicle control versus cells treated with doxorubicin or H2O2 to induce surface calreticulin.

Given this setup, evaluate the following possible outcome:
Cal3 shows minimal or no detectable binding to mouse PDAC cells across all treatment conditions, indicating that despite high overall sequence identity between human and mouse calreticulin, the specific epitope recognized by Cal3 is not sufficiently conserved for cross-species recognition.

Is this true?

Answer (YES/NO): NO